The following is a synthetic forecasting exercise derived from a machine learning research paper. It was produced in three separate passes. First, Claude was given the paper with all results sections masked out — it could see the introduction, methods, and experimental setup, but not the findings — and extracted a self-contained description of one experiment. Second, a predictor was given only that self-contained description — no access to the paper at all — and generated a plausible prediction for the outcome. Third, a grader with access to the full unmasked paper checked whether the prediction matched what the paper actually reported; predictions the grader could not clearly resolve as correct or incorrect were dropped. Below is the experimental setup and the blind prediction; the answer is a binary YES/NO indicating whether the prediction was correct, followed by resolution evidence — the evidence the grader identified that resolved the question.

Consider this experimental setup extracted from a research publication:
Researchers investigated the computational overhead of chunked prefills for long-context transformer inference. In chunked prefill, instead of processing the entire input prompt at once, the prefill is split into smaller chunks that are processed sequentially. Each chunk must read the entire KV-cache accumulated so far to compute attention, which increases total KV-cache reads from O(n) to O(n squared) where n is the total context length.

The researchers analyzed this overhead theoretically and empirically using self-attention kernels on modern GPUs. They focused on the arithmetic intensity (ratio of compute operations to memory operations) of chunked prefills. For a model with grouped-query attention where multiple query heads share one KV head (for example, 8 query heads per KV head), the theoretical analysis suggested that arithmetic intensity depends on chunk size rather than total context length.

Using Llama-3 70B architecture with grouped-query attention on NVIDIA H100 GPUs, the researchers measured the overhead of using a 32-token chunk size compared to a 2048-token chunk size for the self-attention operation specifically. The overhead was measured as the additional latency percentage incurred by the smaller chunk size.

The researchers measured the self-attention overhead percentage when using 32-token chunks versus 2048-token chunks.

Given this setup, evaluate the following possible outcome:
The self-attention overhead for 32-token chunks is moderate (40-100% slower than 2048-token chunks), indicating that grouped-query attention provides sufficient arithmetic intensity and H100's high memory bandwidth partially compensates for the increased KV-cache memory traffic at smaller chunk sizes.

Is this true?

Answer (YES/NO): NO